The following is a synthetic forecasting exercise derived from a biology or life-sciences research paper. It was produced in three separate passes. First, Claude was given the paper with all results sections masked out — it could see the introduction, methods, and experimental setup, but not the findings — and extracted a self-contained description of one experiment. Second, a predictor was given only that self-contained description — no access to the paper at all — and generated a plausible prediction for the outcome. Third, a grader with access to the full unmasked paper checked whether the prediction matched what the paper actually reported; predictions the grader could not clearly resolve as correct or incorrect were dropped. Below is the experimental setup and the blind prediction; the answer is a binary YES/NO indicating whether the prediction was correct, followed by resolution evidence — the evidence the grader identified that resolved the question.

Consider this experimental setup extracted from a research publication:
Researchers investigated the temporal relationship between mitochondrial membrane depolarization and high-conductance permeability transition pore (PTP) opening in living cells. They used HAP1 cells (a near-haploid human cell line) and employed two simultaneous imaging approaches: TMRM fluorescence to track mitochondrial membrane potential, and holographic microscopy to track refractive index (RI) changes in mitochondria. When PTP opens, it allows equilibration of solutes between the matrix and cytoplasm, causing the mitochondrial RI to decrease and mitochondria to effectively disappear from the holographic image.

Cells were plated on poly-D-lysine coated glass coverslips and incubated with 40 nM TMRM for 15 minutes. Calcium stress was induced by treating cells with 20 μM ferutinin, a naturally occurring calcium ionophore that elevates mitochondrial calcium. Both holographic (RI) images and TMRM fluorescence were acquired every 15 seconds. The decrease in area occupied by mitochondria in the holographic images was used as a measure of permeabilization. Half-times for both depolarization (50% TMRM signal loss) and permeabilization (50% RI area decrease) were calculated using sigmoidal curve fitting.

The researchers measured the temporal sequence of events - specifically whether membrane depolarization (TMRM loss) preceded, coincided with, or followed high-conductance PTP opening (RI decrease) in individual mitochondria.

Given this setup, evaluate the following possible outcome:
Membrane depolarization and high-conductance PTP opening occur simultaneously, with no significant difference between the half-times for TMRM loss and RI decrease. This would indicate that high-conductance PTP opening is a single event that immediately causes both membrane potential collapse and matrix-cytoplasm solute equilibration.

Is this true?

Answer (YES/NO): NO